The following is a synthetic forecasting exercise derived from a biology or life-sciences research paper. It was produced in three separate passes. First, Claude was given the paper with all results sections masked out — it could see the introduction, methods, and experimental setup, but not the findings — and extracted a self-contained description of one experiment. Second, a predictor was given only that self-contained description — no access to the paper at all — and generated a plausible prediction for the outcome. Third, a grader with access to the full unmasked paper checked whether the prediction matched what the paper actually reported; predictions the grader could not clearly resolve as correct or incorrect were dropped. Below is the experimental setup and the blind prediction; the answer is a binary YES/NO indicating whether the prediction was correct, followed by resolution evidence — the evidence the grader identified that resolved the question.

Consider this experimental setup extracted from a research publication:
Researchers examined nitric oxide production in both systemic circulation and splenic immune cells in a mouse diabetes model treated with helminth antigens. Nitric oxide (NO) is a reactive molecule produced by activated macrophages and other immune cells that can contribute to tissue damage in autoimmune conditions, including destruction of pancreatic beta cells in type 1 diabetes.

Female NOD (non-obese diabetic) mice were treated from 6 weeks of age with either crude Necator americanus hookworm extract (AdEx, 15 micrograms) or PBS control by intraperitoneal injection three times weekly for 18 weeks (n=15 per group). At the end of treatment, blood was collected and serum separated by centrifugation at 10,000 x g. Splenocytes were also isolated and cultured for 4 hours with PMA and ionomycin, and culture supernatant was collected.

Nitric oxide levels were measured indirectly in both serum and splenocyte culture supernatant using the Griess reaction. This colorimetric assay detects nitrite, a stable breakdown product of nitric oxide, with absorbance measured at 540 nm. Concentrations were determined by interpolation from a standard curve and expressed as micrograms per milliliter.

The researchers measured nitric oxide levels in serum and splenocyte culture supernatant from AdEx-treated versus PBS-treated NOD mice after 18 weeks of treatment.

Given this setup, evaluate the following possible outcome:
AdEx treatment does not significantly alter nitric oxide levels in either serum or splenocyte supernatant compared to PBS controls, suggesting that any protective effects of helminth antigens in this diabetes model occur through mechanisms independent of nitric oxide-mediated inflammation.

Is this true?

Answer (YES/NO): NO